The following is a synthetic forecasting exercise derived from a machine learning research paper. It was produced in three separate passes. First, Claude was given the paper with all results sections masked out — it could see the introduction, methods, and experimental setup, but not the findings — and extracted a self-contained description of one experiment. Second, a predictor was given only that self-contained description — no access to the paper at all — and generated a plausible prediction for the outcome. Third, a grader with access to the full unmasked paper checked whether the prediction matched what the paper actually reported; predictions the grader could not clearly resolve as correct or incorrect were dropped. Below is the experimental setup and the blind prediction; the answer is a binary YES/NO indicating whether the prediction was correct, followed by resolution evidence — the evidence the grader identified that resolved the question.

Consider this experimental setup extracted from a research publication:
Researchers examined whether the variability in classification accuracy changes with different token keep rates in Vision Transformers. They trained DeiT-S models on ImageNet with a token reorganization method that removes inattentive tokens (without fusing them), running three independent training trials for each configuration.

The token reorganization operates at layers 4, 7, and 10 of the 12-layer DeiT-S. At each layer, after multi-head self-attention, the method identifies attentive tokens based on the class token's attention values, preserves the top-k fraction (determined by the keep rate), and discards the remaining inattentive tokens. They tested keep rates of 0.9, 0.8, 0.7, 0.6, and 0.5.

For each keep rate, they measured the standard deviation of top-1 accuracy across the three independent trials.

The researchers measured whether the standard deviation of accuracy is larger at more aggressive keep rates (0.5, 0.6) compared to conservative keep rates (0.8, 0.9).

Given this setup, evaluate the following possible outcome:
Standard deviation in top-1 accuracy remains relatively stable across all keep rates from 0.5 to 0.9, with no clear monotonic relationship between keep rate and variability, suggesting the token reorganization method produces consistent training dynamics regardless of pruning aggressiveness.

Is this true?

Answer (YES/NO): NO